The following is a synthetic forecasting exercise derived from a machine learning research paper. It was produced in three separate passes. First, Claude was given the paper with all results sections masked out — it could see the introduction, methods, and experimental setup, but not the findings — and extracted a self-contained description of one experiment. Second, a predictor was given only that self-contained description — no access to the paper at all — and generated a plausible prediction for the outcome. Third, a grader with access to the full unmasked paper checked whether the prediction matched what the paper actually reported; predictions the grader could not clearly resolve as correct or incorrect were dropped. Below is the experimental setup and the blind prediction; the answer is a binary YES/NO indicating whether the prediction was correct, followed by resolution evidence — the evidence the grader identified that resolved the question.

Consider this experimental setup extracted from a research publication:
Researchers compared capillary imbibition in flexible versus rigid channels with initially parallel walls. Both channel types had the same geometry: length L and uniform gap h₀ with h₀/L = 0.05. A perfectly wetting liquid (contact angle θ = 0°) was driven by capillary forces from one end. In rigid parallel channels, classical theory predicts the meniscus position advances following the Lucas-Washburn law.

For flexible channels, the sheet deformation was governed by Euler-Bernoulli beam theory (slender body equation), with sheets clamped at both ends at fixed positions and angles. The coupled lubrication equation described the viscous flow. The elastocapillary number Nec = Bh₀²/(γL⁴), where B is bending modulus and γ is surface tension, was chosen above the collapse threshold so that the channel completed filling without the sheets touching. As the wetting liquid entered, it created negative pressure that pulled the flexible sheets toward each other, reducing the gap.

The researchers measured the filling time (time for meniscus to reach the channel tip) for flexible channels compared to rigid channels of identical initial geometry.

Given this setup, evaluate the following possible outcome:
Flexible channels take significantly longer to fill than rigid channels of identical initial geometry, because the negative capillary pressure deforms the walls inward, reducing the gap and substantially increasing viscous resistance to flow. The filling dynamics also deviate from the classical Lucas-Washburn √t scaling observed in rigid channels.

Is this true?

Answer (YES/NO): YES